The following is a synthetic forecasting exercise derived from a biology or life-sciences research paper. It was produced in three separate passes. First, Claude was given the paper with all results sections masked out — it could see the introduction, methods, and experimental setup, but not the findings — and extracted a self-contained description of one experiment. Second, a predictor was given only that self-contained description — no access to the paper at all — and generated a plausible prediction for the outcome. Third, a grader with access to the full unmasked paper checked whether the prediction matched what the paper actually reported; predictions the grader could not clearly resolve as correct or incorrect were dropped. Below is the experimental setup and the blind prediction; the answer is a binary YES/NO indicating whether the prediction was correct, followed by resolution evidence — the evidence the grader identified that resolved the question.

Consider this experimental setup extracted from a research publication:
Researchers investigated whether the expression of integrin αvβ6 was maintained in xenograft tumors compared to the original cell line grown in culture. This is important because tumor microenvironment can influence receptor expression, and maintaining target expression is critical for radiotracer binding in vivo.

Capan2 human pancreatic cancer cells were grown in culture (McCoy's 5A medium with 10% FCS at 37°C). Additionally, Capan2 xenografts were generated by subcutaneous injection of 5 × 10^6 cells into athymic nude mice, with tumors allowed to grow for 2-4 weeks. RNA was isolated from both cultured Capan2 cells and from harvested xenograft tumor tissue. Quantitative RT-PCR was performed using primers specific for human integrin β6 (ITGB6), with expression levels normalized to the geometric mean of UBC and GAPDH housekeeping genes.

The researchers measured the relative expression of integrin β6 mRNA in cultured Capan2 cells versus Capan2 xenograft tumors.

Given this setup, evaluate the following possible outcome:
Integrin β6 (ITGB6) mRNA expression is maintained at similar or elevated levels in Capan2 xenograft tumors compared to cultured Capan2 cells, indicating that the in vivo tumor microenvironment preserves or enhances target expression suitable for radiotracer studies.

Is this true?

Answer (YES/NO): YES